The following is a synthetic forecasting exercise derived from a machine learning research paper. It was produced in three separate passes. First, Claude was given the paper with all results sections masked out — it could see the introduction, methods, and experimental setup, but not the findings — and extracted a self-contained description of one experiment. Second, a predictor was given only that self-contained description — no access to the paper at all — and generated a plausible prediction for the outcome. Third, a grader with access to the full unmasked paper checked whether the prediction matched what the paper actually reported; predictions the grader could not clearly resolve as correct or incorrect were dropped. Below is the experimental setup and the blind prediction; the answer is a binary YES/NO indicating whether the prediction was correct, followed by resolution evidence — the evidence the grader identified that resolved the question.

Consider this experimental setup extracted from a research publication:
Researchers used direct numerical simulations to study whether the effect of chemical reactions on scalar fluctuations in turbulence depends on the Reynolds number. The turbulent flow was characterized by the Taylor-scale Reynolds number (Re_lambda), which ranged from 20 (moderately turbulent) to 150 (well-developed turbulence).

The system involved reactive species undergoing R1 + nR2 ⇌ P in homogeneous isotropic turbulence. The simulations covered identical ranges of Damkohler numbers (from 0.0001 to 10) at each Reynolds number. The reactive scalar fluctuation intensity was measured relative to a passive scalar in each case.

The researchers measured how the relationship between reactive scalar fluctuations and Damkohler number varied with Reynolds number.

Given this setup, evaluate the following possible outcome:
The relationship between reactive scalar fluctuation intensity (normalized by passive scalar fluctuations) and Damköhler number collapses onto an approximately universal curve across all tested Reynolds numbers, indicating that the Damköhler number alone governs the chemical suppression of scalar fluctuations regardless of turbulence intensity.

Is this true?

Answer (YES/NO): YES